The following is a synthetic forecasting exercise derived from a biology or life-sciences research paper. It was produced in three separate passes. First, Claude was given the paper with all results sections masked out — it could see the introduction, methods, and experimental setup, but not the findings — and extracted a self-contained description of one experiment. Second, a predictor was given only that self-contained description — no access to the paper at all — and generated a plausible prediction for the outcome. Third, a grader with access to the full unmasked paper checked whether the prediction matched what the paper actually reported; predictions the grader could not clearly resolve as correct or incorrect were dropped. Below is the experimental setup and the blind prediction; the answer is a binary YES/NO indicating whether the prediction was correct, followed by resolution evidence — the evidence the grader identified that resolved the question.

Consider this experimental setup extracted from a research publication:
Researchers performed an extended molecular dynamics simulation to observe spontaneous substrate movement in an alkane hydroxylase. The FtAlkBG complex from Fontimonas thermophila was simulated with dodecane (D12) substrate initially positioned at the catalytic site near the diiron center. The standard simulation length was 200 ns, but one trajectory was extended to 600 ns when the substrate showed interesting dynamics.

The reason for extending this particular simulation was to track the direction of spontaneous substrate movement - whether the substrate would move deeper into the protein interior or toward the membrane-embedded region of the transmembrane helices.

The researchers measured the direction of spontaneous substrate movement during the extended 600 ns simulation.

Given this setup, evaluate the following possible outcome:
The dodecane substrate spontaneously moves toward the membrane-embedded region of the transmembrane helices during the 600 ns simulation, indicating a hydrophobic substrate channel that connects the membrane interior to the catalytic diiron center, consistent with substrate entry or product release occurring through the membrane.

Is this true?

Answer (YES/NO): YES